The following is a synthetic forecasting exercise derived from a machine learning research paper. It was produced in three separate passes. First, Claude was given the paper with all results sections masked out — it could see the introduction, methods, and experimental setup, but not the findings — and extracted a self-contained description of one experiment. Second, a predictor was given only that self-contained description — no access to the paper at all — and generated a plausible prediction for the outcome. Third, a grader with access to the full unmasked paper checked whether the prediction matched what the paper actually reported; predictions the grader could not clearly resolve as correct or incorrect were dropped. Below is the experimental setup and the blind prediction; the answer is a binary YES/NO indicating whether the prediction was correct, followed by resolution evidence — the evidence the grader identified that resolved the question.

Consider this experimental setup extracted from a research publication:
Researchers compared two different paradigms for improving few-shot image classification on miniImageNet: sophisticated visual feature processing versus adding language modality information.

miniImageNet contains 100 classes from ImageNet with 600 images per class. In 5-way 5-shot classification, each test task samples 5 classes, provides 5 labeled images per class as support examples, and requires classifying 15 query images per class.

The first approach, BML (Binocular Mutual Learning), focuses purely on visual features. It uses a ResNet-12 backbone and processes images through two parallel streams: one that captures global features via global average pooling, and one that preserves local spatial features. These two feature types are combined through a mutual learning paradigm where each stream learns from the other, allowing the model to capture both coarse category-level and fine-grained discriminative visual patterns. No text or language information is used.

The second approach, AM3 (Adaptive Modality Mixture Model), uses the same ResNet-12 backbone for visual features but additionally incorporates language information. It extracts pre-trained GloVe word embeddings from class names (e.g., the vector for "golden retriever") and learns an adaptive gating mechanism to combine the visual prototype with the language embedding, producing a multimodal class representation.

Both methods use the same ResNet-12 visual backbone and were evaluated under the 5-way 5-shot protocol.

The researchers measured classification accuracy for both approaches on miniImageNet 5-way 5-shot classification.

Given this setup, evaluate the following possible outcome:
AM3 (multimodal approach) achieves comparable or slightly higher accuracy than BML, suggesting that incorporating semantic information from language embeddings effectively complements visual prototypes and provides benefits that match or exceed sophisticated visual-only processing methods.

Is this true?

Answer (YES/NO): NO